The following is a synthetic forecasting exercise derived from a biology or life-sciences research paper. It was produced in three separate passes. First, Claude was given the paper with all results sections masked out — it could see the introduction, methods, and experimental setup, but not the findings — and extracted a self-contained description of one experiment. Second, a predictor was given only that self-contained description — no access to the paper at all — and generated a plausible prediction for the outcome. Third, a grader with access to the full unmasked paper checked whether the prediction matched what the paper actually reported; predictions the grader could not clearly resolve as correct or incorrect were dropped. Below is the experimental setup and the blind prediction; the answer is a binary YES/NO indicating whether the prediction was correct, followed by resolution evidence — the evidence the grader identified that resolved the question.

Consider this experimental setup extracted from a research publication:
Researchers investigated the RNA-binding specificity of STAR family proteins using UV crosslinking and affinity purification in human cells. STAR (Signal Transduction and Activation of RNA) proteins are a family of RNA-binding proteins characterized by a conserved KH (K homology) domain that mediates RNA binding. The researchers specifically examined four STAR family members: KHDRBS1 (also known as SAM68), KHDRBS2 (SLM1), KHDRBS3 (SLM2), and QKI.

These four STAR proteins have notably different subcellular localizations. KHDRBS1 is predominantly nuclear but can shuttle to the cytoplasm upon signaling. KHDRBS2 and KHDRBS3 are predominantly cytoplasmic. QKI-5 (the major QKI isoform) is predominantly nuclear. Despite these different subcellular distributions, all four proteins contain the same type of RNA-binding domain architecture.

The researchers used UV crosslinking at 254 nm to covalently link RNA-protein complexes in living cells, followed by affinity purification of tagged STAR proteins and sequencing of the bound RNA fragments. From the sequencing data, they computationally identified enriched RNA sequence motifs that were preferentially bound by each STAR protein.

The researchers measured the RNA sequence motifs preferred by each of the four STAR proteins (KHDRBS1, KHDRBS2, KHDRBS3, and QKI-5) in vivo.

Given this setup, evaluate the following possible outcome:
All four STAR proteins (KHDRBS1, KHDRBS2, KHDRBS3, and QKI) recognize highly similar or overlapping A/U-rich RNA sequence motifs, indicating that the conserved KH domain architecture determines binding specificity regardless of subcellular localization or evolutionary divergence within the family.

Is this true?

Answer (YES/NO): YES